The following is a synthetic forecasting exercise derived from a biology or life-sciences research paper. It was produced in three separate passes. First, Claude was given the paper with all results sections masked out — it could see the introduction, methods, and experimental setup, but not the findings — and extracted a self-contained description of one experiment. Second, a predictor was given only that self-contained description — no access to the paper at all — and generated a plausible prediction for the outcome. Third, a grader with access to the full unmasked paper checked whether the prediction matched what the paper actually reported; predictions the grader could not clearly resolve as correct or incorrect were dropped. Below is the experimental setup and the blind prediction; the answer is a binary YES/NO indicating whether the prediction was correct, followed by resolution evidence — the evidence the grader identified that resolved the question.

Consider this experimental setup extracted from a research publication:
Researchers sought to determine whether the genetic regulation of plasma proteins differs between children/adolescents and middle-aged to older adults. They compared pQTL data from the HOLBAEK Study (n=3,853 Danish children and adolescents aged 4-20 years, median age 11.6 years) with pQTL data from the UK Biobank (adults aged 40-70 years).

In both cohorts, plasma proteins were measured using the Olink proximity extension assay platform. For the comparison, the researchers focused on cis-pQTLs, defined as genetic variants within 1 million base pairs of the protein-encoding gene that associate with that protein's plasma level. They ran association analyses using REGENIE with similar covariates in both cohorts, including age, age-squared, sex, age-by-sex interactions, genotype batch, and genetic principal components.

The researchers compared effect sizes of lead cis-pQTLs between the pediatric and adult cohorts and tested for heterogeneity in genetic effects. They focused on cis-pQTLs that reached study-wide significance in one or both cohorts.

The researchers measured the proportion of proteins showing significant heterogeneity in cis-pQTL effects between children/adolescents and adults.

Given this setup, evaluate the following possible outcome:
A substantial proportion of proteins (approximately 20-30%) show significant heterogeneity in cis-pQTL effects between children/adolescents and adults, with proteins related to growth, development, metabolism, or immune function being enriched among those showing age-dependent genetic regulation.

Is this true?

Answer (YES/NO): NO